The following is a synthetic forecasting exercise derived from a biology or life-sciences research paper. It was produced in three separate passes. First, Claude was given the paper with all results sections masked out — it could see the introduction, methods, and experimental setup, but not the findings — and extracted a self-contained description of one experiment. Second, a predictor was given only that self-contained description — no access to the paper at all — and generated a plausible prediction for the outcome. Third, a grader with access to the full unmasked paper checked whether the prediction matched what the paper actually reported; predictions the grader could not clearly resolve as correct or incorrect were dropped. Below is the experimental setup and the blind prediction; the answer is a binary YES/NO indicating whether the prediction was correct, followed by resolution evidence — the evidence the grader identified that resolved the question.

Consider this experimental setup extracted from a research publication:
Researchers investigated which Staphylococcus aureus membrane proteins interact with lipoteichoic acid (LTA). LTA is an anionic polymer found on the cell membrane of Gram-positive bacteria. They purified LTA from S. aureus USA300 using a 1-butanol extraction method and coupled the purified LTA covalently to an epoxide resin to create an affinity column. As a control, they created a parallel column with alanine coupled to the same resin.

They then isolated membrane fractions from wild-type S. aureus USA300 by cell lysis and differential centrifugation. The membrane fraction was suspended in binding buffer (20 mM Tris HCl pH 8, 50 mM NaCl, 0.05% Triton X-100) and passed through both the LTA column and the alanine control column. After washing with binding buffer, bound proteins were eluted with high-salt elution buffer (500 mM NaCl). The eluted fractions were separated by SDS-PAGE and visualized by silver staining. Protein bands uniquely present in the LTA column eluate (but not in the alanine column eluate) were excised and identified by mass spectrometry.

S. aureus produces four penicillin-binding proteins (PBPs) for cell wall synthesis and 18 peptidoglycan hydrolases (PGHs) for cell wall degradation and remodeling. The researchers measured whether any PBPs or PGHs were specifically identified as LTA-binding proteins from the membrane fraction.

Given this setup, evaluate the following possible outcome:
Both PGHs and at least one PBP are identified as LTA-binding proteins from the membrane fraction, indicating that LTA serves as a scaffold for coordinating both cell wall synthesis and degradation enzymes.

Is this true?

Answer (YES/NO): YES